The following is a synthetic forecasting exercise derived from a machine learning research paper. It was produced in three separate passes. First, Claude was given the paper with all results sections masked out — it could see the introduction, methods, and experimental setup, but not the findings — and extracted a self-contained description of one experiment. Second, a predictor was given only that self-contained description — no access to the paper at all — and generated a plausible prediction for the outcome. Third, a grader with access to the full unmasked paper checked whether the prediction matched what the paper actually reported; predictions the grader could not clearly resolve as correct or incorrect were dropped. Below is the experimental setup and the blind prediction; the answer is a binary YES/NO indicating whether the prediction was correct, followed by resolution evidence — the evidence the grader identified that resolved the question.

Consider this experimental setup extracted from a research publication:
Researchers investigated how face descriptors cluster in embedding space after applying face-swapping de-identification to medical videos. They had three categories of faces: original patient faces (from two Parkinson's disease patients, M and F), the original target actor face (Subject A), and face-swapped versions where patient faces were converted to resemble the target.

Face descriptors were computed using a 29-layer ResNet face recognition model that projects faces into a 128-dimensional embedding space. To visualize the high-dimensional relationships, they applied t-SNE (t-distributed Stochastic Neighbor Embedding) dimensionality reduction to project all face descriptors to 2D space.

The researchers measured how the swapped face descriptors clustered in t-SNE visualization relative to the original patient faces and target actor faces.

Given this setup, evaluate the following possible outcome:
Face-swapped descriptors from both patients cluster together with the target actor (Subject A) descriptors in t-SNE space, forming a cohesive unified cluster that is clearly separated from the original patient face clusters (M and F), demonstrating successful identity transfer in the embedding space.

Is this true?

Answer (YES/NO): NO